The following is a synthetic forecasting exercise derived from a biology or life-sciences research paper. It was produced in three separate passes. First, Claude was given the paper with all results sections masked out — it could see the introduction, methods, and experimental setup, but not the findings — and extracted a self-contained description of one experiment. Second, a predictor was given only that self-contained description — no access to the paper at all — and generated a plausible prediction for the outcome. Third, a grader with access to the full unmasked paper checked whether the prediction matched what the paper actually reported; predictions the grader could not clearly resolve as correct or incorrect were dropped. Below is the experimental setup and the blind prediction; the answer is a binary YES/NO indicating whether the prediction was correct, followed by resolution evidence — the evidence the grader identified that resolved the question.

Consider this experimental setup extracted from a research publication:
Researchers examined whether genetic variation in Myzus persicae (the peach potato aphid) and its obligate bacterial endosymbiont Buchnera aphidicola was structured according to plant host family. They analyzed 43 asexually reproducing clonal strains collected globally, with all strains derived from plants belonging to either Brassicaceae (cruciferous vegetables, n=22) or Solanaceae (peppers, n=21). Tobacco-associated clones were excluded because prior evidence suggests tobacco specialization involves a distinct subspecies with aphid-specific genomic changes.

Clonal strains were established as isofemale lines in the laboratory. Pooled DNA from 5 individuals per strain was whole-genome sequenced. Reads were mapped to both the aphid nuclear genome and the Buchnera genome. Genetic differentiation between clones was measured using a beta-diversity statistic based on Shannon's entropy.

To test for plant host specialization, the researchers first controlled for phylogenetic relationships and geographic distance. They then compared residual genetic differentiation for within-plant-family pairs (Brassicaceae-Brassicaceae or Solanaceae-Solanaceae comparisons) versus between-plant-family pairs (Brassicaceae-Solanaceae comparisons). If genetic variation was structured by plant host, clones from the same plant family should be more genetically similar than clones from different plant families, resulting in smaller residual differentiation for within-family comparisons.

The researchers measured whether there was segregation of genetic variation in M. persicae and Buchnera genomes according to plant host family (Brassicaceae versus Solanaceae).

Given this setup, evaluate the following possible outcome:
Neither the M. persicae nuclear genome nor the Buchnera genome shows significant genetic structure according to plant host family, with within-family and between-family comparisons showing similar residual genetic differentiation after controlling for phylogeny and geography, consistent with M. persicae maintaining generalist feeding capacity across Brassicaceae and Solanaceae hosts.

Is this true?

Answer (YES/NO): YES